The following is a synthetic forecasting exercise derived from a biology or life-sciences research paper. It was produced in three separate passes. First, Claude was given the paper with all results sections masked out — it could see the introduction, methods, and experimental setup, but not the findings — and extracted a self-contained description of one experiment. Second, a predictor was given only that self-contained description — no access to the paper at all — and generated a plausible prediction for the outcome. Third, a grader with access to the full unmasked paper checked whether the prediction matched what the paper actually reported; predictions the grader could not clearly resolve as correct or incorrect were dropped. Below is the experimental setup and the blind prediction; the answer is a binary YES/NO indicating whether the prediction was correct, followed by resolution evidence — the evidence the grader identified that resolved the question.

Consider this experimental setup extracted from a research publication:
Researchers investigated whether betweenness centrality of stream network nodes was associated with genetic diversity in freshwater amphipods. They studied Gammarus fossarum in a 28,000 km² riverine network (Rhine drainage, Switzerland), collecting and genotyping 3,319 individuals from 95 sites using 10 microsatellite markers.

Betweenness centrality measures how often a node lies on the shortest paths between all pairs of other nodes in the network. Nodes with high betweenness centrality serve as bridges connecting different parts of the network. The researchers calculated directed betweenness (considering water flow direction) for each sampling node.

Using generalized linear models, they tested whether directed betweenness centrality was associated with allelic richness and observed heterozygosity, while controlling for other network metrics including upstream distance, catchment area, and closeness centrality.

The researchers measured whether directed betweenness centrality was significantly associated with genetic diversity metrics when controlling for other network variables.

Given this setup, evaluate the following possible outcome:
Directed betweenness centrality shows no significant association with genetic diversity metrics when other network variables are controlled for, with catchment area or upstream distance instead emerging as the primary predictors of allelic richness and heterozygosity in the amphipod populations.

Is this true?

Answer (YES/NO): NO